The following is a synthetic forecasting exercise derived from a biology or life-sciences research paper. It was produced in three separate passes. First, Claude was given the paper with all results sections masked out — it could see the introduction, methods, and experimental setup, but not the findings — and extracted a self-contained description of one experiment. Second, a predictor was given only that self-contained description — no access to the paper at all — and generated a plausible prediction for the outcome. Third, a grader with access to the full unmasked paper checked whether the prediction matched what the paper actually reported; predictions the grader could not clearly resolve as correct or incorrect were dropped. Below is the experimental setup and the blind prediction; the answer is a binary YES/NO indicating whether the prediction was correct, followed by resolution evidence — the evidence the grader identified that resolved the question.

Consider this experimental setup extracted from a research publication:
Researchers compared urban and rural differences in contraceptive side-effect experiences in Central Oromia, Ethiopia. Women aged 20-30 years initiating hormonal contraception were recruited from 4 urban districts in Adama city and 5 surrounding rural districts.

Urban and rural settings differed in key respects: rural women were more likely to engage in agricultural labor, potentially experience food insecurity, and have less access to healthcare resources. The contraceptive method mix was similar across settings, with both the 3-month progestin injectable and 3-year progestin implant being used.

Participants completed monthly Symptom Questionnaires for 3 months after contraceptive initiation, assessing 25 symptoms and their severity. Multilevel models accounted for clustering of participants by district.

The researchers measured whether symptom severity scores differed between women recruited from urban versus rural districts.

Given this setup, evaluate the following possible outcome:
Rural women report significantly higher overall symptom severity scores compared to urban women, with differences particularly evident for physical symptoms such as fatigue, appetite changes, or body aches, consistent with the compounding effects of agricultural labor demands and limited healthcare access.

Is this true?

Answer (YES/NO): NO